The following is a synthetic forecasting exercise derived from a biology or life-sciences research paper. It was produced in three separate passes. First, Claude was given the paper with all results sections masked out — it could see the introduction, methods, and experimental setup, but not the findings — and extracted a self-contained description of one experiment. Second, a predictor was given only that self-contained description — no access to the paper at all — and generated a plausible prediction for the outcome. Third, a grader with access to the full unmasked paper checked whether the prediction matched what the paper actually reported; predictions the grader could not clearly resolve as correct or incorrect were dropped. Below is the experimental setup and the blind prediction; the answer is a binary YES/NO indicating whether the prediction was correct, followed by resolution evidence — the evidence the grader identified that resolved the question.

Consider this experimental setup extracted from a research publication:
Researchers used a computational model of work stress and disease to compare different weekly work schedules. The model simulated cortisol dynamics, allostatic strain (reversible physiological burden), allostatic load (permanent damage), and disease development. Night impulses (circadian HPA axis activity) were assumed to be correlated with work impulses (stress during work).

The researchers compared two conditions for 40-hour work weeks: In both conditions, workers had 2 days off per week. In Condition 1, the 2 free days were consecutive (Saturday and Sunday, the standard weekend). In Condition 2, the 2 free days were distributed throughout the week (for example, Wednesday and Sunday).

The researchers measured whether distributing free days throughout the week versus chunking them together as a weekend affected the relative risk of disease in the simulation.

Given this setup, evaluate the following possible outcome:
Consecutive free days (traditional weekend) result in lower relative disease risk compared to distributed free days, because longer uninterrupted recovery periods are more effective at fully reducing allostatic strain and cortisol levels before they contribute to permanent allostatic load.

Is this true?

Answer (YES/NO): NO